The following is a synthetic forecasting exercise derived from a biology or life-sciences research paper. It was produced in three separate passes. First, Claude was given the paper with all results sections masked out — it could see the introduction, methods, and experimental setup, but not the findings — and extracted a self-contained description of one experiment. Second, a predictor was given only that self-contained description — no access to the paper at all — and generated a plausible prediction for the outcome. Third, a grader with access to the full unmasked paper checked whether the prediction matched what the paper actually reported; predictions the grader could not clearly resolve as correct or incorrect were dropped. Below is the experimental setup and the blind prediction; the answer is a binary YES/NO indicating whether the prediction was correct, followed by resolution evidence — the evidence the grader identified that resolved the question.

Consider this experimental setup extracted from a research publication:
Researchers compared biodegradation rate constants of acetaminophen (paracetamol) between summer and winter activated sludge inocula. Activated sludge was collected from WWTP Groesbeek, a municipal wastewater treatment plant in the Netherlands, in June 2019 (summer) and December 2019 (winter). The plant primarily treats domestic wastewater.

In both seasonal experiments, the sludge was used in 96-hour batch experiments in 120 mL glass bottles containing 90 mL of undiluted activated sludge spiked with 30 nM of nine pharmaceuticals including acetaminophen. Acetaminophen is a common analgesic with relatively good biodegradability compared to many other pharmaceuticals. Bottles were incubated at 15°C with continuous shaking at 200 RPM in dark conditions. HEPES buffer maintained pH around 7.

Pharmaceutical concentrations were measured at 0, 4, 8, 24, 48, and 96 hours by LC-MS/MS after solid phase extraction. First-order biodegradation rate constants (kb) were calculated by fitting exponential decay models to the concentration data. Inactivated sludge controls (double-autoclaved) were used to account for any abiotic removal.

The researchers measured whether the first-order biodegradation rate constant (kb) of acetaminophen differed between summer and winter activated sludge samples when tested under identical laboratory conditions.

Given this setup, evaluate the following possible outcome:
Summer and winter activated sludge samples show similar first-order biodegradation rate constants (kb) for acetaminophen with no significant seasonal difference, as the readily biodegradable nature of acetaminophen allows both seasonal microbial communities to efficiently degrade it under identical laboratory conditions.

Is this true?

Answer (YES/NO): NO